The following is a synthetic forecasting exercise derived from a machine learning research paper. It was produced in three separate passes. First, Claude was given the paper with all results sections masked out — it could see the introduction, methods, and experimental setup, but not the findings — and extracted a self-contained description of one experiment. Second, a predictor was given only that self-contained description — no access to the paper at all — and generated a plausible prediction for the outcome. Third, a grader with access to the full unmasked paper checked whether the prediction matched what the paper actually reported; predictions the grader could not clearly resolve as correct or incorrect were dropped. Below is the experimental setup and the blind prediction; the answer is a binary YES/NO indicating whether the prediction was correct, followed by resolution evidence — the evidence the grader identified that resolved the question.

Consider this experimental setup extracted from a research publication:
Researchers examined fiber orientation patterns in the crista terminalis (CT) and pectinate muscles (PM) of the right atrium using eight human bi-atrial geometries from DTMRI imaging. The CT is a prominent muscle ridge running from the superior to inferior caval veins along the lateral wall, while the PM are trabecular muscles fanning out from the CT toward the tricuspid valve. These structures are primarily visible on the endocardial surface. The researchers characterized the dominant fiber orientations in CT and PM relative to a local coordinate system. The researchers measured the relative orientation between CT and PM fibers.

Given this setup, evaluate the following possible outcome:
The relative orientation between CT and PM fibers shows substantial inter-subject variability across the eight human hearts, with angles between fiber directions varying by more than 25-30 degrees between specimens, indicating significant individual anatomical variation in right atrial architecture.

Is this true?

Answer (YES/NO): YES